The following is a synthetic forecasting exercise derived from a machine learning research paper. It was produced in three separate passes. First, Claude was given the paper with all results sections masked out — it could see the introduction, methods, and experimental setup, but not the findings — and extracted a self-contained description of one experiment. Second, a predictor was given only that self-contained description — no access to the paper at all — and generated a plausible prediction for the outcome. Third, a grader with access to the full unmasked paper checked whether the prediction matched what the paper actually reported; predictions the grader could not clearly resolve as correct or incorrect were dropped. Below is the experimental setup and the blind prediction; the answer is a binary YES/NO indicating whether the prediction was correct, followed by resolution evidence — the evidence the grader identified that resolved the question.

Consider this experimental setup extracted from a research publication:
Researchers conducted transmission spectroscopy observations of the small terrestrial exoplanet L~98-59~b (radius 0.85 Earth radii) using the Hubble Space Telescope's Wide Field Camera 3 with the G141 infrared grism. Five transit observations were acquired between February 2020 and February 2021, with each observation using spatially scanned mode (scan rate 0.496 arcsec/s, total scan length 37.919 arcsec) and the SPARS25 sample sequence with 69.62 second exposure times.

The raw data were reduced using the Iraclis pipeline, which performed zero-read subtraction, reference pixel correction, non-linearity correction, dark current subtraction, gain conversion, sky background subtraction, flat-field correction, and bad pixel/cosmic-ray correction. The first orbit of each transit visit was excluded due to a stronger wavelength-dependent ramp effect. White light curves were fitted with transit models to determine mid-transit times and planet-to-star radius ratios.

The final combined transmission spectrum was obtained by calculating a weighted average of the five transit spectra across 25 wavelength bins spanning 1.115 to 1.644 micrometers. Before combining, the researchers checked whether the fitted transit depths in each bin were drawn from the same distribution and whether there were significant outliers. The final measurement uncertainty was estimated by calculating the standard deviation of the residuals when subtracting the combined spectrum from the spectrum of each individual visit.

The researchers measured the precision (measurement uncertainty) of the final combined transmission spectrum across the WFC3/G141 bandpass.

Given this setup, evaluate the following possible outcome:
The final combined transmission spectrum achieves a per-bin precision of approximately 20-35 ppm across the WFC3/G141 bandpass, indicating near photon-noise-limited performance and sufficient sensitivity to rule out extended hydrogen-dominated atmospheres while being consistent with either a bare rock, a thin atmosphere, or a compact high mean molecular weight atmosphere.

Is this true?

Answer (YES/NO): YES